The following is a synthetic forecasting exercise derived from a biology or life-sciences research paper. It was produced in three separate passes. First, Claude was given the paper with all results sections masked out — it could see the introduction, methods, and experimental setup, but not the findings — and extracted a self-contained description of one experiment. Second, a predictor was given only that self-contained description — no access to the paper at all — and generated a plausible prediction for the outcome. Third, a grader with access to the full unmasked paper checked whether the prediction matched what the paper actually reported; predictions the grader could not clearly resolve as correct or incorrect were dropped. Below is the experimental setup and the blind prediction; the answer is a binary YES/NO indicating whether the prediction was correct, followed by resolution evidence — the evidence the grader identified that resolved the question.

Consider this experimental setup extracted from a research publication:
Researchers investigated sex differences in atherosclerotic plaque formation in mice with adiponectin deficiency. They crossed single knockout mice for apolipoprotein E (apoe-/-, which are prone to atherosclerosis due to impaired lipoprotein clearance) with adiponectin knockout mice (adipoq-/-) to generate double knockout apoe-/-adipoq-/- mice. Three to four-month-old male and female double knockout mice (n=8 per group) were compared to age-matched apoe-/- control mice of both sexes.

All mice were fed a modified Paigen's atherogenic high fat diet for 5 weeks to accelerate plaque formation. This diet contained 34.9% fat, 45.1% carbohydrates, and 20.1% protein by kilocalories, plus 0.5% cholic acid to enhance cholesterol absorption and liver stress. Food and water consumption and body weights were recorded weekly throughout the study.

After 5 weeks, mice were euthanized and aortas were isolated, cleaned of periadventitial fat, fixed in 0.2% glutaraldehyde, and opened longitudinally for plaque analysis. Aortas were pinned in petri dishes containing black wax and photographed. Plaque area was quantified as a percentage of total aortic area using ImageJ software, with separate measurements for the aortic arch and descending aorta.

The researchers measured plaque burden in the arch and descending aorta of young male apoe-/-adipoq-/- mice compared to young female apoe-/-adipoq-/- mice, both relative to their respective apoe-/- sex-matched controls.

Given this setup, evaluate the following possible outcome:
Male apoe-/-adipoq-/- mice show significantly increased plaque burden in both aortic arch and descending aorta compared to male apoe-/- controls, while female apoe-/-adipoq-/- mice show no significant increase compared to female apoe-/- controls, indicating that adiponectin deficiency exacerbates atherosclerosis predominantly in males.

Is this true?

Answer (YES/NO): NO